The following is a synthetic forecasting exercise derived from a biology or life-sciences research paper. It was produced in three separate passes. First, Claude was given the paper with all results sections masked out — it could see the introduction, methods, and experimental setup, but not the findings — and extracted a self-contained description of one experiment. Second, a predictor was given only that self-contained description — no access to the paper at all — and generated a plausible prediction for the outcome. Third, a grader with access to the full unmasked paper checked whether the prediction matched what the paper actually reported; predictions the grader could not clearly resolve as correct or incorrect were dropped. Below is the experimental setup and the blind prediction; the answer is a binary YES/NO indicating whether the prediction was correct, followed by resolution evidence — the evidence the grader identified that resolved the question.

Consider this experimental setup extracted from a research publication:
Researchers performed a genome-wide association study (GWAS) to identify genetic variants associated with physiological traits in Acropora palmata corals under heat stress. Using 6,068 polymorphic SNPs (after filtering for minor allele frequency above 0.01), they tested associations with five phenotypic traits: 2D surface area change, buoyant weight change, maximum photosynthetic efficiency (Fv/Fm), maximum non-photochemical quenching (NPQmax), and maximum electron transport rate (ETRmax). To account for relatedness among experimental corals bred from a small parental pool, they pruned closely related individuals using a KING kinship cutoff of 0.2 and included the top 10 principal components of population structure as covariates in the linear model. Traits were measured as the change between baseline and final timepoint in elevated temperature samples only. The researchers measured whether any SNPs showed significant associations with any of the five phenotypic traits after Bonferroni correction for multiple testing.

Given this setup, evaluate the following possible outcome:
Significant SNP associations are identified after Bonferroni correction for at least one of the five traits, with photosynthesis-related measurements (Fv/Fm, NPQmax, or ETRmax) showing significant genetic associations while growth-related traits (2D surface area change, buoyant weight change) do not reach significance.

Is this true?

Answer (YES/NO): NO